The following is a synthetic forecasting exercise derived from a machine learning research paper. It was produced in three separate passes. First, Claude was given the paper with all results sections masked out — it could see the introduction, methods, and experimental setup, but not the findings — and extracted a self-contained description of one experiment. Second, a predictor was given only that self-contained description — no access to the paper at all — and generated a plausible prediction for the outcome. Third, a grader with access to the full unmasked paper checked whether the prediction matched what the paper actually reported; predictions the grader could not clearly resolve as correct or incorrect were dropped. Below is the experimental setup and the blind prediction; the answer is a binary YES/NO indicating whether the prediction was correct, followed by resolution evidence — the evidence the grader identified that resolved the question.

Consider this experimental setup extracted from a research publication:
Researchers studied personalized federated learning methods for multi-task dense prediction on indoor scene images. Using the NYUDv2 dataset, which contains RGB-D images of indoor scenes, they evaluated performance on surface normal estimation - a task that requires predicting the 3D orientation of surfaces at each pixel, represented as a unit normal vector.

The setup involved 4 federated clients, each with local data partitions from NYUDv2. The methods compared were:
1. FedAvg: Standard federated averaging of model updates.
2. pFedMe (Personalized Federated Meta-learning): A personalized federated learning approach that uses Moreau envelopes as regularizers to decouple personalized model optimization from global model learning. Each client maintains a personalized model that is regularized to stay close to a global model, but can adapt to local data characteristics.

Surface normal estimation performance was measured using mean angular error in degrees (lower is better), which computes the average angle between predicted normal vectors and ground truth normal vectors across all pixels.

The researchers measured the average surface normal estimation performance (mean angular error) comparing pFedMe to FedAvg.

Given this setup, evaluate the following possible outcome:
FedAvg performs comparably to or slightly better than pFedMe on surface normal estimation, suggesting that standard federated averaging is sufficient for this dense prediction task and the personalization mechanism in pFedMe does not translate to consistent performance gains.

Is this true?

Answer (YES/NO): NO